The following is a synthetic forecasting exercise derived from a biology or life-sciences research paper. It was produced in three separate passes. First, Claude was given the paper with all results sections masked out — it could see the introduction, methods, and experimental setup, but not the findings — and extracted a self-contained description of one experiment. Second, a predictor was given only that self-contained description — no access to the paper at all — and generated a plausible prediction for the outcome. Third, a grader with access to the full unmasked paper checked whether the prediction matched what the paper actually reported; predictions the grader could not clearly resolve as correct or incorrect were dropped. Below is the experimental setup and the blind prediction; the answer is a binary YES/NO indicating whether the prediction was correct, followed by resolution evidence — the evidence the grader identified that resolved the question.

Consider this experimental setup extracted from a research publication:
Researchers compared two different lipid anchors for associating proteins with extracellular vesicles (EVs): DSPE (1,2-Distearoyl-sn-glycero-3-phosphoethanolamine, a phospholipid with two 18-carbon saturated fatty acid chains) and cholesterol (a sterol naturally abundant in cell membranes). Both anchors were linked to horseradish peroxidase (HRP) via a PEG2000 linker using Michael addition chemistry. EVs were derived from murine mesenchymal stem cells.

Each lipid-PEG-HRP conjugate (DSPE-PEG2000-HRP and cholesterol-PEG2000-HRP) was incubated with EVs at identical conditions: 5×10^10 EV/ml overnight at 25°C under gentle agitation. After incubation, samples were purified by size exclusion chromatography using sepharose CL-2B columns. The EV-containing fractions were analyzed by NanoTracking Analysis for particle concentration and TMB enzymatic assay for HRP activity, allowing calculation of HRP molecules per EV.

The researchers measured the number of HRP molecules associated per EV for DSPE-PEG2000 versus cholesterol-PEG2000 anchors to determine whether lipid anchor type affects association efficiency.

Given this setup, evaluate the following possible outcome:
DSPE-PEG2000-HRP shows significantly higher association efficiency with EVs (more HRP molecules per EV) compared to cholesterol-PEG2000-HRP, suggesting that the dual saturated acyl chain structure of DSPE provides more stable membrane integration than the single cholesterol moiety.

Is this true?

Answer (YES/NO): NO